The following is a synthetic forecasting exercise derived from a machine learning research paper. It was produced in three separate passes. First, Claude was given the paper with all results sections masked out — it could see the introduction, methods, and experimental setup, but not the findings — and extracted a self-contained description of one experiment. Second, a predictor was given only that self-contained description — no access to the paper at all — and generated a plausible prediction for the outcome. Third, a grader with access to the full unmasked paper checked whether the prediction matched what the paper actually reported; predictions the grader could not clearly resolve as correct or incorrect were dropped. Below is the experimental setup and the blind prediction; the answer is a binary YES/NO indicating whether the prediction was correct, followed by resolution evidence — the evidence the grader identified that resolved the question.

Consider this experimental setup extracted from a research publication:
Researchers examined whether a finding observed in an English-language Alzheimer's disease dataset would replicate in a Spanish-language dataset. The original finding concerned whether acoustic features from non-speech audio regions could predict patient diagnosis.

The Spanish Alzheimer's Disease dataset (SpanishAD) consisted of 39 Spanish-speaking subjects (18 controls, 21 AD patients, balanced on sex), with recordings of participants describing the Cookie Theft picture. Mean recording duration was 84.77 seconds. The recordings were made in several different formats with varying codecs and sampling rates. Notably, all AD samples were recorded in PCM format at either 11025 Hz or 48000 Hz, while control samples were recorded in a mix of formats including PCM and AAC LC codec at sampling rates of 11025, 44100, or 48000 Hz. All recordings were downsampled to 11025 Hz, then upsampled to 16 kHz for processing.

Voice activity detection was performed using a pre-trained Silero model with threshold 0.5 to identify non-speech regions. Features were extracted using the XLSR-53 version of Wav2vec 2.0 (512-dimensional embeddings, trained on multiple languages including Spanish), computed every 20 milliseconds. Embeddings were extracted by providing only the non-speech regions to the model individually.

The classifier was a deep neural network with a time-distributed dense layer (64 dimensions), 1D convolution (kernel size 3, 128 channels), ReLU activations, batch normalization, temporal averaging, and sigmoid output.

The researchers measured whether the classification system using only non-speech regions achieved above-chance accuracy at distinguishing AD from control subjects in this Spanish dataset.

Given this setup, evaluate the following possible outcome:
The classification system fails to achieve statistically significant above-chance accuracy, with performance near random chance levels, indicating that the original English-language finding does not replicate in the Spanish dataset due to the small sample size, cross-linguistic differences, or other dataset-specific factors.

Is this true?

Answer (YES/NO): NO